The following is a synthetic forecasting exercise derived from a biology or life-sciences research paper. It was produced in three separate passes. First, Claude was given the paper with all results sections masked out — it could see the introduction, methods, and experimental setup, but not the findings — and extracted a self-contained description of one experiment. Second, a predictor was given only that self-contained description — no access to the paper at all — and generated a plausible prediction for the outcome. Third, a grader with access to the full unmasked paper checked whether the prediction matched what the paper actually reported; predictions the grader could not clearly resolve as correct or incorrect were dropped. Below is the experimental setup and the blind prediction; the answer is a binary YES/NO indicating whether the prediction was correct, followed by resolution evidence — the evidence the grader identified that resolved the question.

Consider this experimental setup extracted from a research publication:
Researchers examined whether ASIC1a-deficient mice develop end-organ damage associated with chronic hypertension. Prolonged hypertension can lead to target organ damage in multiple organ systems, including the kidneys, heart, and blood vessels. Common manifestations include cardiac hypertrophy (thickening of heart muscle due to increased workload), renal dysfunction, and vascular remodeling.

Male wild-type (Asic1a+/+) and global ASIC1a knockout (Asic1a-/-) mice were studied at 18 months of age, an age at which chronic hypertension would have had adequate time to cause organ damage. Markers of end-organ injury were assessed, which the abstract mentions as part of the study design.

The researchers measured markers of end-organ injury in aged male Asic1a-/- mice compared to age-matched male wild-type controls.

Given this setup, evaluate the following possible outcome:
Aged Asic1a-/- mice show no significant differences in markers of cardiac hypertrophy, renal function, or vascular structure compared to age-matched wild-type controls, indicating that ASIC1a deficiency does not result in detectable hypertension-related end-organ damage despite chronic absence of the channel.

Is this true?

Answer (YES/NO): NO